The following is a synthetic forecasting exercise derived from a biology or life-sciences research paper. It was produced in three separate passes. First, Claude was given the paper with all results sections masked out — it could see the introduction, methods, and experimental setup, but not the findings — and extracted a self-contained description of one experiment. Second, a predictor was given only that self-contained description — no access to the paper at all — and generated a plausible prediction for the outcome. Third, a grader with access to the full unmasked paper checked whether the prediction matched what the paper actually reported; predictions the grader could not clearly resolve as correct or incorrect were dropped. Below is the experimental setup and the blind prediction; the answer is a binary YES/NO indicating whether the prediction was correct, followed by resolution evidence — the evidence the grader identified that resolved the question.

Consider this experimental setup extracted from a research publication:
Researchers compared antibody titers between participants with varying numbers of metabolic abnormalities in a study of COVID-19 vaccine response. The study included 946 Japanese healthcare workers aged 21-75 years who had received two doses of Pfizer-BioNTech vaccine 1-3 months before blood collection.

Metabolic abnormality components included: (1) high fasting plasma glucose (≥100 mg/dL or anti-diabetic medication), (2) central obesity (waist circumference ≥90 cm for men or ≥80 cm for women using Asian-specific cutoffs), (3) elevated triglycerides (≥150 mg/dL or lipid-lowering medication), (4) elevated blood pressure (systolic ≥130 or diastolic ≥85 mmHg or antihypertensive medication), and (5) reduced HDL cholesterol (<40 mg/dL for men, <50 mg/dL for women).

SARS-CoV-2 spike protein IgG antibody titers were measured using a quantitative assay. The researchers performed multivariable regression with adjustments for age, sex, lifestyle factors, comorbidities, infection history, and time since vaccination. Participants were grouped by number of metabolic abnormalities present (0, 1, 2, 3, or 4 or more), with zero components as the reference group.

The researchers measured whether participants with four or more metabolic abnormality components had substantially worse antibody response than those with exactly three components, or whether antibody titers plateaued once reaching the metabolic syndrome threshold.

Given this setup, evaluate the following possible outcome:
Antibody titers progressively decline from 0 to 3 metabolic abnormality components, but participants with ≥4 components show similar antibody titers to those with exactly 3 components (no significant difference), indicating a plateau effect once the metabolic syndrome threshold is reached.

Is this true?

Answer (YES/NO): NO